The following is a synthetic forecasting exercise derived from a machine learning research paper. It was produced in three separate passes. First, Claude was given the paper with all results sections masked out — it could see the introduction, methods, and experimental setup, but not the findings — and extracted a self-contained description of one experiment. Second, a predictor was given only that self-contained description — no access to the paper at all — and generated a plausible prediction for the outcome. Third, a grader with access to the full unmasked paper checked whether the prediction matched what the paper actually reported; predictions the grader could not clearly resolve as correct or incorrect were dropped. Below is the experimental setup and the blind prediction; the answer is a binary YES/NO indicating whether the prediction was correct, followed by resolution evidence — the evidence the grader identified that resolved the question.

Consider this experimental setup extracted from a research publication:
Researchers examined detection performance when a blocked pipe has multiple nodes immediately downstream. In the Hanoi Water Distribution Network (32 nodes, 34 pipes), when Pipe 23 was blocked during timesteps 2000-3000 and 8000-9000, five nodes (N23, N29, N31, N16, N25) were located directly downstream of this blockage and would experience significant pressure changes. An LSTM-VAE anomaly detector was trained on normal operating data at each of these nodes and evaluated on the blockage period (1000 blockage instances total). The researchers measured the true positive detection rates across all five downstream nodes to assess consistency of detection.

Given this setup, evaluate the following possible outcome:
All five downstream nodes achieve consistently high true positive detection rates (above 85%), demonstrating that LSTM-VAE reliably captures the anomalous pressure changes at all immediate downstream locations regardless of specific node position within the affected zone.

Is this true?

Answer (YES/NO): YES